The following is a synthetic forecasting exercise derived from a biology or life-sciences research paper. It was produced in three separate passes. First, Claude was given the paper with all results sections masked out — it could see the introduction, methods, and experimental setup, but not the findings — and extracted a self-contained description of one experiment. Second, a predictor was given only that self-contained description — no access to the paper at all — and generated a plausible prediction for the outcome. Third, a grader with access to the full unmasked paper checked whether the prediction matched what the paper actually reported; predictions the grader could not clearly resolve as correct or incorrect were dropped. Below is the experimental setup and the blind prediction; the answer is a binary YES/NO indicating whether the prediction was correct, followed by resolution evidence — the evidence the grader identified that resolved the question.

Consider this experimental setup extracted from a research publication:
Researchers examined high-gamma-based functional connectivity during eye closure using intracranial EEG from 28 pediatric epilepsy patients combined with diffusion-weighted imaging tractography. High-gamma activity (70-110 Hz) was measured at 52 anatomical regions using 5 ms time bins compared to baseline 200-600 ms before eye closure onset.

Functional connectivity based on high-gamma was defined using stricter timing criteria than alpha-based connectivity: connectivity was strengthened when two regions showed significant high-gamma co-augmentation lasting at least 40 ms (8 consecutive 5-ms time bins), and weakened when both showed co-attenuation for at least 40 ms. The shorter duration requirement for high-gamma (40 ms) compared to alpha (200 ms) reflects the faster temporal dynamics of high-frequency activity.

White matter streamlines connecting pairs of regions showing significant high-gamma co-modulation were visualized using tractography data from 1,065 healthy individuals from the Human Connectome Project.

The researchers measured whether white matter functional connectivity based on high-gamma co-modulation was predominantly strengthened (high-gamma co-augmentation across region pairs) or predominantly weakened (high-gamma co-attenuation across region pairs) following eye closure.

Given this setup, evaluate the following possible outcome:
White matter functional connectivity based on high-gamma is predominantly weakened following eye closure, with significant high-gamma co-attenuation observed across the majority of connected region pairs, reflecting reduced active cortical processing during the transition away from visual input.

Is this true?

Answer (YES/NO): YES